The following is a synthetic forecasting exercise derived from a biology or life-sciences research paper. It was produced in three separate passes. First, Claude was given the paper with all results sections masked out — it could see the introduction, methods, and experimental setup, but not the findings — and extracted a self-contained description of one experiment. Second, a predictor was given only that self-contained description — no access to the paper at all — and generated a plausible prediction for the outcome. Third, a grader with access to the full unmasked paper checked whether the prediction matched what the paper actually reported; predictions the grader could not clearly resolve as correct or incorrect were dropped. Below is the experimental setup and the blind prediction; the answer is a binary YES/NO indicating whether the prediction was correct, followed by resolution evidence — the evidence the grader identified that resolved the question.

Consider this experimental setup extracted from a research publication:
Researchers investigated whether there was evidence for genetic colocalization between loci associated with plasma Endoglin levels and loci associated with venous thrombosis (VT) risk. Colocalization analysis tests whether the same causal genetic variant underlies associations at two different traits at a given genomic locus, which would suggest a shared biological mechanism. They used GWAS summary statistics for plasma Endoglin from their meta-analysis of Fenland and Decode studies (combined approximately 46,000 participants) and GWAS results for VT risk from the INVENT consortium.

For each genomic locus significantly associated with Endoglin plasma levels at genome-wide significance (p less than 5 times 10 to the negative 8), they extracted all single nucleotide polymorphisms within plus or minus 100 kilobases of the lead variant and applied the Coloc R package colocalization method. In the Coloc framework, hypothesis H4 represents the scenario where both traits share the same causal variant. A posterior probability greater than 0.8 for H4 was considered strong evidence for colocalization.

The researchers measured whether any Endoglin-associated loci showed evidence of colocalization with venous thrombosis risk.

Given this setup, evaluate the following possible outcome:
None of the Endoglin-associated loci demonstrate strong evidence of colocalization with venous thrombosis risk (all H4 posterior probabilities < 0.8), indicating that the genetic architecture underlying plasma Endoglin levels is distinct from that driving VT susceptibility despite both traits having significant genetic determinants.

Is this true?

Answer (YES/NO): NO